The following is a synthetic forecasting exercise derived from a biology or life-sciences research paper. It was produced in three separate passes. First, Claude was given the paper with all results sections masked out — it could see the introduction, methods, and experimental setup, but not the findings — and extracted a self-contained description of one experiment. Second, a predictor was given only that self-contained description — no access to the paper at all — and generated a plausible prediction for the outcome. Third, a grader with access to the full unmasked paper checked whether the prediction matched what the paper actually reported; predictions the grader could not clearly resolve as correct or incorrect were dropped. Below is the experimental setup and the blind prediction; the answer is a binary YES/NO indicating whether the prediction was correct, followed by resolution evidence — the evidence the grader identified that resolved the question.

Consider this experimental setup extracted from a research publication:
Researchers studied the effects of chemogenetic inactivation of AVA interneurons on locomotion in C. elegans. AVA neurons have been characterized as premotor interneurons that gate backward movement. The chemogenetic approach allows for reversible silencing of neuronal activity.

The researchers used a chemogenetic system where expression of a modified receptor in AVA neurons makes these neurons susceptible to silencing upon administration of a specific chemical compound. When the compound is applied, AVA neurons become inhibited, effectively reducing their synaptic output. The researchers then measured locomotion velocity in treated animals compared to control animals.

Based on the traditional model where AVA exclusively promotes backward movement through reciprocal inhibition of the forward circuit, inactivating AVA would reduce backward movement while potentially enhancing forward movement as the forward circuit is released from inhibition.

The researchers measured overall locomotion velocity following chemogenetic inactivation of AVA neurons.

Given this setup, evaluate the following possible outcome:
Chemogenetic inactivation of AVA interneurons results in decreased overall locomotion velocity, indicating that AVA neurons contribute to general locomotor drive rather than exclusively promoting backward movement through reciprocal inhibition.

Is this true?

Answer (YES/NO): YES